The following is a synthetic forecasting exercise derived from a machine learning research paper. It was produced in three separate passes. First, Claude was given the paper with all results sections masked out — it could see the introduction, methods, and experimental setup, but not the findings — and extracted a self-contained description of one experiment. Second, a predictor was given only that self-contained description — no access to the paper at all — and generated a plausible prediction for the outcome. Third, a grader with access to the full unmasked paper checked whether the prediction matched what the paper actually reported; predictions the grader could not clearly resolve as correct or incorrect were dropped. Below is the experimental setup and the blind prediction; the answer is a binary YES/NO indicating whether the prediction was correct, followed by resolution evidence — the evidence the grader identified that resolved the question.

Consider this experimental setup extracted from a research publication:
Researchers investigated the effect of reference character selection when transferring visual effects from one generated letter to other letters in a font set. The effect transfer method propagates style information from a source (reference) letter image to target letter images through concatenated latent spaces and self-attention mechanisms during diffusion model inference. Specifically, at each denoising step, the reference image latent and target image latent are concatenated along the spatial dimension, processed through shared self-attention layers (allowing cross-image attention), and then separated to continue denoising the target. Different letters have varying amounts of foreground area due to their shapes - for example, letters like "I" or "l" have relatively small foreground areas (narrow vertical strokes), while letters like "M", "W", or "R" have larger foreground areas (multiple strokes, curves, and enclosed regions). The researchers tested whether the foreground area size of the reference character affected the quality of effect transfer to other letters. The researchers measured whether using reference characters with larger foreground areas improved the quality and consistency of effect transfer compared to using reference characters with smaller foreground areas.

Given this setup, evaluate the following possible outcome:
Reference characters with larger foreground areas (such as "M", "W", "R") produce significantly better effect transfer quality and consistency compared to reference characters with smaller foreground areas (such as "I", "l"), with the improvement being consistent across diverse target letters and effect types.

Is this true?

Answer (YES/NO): NO